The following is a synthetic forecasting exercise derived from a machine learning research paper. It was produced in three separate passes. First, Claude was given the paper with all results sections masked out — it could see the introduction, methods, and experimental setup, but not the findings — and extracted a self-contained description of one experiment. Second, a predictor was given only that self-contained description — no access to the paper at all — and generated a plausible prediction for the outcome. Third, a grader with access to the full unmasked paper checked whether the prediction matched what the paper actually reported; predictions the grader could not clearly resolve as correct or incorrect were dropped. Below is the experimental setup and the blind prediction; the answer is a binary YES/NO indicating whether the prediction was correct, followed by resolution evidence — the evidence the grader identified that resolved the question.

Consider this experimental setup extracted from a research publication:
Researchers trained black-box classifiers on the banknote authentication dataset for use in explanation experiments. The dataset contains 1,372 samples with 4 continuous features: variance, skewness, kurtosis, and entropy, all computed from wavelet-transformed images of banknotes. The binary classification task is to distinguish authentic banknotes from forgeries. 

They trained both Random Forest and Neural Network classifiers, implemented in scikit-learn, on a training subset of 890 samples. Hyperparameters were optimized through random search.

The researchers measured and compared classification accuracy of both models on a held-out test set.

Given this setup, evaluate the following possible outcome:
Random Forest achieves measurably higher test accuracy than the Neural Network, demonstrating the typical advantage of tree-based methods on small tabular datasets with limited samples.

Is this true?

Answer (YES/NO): NO